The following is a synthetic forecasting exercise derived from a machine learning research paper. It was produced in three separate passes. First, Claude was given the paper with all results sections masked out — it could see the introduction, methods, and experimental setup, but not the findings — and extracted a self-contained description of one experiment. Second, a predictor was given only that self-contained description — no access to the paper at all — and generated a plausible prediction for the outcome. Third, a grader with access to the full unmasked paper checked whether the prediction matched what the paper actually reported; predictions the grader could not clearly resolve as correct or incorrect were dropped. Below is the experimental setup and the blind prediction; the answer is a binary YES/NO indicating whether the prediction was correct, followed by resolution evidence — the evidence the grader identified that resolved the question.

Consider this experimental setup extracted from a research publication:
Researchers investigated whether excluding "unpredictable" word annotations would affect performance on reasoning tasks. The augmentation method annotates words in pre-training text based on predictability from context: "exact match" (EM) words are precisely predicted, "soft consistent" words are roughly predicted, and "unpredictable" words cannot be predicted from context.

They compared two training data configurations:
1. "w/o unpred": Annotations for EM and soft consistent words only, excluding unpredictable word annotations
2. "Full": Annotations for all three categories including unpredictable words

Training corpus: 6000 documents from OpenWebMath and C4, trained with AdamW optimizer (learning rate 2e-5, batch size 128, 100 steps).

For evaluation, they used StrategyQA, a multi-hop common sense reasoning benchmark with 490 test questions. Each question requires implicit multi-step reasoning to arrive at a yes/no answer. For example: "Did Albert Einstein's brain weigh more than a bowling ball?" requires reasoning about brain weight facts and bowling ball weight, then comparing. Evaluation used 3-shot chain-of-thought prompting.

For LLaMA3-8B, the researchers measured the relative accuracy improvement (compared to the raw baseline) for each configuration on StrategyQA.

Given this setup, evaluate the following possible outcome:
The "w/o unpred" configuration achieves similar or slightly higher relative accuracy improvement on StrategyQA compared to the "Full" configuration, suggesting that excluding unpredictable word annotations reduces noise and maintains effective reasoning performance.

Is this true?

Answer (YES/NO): YES